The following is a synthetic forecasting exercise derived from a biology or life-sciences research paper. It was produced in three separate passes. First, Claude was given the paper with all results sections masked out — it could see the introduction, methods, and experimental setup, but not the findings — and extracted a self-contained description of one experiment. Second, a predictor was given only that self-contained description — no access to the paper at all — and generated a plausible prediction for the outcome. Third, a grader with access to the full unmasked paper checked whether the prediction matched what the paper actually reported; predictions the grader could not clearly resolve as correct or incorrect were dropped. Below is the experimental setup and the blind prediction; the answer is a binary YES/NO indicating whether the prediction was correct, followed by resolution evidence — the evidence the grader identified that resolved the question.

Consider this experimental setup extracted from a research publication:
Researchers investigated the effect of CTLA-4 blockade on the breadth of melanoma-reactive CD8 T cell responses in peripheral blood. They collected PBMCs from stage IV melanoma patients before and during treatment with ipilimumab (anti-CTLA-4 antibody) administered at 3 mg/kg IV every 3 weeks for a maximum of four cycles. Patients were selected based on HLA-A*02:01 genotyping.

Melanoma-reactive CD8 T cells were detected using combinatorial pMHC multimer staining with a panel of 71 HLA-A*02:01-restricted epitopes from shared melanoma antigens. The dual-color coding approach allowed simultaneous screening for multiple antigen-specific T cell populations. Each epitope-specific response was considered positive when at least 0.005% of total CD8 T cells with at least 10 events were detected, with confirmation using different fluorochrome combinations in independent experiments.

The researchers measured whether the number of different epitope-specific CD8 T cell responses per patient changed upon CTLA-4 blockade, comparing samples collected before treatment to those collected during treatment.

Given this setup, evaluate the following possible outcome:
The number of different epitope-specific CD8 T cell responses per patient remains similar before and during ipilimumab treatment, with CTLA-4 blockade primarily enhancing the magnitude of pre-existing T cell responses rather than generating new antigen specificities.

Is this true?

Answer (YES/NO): NO